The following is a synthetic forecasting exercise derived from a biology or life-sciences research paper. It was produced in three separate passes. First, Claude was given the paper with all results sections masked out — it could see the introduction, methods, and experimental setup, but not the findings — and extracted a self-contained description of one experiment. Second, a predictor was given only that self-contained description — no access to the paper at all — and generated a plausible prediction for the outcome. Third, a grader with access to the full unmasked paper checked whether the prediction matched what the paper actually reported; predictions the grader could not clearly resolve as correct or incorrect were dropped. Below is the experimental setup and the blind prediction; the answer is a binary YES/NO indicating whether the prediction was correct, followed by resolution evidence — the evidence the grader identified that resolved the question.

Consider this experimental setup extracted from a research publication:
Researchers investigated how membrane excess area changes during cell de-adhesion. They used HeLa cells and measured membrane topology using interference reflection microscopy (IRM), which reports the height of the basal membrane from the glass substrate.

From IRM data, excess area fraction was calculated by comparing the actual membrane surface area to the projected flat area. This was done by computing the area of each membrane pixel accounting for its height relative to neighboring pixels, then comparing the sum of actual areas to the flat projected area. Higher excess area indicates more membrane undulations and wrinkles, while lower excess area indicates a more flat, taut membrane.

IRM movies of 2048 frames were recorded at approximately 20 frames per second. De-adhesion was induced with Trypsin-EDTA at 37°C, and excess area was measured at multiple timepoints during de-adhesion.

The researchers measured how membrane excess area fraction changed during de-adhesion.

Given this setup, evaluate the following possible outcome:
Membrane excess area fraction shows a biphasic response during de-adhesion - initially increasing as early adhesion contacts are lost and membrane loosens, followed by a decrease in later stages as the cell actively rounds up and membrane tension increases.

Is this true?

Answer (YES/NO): NO